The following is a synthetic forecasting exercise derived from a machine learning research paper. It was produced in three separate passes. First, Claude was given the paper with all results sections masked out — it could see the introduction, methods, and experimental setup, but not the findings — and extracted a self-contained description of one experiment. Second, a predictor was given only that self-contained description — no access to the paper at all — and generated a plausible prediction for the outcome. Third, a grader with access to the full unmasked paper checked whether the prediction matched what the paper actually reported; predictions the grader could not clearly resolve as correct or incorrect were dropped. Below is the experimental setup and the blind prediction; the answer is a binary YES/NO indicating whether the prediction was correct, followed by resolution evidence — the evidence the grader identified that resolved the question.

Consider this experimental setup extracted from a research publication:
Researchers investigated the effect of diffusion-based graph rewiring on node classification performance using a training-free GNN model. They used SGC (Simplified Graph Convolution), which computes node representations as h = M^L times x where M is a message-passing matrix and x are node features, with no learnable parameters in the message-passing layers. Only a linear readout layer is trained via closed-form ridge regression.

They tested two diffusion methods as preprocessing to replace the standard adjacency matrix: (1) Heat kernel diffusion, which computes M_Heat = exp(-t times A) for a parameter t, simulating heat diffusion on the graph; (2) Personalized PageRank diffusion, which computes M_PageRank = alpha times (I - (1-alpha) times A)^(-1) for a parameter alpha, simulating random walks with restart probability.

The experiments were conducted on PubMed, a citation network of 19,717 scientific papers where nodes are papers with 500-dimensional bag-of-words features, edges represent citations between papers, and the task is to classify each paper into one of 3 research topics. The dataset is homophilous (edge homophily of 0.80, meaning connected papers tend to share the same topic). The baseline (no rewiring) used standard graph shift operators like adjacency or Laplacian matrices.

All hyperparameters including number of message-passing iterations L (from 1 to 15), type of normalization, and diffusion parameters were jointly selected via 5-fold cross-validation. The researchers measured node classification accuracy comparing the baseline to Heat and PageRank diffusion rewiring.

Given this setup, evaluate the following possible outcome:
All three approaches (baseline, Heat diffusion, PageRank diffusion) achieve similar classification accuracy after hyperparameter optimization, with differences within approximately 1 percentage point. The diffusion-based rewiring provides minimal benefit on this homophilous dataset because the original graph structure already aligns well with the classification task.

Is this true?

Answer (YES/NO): NO